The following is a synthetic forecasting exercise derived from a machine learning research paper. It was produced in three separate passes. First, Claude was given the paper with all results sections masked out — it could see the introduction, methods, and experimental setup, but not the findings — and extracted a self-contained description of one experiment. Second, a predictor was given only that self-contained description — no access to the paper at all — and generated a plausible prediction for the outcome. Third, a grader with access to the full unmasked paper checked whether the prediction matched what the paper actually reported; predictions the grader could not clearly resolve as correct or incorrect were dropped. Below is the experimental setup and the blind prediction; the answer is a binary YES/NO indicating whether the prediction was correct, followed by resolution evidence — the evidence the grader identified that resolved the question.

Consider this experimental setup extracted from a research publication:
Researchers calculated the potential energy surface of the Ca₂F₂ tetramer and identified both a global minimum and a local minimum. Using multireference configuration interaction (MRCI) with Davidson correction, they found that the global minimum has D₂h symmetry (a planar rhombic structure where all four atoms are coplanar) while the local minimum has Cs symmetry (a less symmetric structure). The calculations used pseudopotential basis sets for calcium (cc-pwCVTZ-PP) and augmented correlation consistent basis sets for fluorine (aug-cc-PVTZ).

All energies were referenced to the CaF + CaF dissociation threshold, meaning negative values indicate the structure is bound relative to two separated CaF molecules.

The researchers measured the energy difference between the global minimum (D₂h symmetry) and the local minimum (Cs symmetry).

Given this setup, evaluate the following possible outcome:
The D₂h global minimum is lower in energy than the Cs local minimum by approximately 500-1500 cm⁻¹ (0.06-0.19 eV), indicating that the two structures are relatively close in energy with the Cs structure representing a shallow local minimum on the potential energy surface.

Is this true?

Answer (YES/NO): NO